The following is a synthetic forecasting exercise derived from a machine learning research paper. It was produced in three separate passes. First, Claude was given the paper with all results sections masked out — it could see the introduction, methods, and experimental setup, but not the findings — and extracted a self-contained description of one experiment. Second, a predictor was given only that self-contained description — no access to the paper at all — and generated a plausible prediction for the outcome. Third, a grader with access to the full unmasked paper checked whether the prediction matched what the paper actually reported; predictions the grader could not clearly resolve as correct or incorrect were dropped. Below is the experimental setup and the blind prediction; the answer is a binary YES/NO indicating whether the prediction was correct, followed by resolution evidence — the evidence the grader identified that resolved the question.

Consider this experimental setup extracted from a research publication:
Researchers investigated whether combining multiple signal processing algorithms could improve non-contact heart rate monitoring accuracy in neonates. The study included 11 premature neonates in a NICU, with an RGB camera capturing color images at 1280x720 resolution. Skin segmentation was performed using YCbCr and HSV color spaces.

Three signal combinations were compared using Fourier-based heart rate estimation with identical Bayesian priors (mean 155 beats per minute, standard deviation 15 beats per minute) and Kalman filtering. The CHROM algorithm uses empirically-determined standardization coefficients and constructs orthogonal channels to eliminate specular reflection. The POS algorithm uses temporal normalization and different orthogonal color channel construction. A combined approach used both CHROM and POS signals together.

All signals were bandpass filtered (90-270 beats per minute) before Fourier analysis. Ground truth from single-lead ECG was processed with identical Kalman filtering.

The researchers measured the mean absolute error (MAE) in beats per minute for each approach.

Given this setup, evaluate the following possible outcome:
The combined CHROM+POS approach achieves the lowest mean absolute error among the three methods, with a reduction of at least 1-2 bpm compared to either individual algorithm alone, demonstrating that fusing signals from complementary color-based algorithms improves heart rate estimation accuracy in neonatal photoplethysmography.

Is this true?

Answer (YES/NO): NO